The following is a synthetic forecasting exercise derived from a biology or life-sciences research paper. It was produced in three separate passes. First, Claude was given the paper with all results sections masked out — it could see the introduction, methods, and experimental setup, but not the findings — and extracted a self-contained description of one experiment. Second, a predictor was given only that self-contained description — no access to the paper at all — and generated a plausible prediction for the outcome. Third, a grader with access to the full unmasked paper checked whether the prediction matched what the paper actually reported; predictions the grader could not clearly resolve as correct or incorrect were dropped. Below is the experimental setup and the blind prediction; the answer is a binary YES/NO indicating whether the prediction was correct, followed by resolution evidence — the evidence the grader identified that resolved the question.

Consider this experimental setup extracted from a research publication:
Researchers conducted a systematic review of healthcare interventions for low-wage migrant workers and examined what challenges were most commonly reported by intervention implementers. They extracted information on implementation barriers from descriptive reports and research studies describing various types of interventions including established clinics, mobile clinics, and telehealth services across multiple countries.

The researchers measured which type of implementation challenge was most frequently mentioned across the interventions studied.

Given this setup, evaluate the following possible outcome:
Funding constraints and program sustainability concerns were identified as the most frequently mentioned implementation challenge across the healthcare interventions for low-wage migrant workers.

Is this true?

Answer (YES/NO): NO